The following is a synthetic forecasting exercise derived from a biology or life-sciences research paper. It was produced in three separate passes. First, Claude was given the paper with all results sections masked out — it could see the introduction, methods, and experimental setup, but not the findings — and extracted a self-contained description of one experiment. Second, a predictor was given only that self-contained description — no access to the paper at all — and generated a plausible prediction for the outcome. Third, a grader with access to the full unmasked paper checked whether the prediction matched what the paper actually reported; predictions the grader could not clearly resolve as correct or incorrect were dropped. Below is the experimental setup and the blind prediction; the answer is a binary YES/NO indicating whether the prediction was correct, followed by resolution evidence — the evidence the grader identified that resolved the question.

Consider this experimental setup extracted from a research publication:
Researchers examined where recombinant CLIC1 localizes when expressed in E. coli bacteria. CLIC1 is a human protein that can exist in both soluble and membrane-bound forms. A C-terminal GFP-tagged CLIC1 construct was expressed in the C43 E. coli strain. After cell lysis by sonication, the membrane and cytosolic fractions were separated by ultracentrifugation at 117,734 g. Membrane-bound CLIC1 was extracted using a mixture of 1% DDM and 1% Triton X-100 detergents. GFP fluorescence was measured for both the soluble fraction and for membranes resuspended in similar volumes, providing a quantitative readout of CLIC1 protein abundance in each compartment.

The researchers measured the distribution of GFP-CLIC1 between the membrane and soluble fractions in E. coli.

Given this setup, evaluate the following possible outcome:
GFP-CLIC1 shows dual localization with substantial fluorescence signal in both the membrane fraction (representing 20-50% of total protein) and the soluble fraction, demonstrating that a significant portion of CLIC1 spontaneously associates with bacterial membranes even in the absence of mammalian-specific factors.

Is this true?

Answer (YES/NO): NO